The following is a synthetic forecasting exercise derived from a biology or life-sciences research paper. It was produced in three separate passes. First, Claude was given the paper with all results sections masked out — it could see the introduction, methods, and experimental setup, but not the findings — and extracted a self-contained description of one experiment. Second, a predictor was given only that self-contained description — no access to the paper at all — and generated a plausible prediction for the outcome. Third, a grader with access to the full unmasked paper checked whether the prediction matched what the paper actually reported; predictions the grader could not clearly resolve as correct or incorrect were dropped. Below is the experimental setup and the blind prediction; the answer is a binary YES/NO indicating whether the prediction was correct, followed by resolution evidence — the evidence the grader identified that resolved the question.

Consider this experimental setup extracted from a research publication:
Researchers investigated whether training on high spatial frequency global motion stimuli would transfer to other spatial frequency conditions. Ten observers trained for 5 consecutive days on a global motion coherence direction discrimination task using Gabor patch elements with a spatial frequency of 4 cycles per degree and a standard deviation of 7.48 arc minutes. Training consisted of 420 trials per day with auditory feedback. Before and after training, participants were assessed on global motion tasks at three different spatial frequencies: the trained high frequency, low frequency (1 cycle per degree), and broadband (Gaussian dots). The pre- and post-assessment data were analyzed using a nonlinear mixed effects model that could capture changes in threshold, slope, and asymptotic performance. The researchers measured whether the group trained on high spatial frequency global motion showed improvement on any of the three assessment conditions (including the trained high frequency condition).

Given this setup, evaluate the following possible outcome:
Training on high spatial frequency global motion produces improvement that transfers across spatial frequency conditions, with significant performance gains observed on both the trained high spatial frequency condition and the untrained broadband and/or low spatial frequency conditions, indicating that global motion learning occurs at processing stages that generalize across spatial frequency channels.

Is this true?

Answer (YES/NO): NO